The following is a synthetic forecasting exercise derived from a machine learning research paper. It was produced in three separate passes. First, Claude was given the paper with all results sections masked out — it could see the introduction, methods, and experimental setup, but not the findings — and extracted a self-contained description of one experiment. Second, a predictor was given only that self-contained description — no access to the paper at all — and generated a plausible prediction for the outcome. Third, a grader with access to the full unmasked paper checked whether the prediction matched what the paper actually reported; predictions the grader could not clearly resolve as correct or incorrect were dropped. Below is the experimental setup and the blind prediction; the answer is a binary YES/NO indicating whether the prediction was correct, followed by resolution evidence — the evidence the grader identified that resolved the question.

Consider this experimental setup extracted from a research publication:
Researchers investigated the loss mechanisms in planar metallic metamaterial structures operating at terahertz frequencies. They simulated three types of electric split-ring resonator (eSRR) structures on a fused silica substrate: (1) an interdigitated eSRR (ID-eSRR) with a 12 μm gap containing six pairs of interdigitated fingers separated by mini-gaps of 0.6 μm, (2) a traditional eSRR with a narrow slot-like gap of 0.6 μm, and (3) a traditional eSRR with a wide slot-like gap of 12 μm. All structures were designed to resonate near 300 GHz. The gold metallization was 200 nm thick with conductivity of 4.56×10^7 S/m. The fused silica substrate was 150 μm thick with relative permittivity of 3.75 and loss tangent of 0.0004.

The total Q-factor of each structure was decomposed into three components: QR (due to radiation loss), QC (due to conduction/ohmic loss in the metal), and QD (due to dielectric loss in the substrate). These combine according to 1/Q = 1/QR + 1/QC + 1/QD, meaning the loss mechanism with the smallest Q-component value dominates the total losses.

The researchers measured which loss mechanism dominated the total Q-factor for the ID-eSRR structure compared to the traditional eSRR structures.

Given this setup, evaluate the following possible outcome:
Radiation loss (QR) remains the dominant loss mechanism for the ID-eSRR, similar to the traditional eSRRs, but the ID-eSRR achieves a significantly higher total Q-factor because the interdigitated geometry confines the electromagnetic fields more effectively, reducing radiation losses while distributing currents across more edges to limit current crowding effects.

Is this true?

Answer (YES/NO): NO